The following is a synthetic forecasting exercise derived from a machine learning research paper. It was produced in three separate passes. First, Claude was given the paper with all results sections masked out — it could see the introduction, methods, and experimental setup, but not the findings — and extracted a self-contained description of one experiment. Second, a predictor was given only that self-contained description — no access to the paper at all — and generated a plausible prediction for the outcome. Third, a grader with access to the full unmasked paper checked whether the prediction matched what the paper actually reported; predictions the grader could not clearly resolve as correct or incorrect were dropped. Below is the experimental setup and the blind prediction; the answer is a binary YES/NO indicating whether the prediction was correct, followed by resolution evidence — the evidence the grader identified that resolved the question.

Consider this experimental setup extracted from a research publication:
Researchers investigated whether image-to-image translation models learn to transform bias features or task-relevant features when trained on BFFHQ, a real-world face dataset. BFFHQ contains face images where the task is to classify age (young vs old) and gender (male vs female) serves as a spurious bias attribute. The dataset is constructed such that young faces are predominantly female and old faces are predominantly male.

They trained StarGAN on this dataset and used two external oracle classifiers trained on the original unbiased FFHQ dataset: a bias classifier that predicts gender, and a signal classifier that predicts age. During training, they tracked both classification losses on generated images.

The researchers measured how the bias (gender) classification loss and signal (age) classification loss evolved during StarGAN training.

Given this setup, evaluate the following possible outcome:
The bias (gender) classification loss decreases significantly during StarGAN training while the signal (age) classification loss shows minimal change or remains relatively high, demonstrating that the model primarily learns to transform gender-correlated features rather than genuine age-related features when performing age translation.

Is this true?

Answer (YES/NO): NO